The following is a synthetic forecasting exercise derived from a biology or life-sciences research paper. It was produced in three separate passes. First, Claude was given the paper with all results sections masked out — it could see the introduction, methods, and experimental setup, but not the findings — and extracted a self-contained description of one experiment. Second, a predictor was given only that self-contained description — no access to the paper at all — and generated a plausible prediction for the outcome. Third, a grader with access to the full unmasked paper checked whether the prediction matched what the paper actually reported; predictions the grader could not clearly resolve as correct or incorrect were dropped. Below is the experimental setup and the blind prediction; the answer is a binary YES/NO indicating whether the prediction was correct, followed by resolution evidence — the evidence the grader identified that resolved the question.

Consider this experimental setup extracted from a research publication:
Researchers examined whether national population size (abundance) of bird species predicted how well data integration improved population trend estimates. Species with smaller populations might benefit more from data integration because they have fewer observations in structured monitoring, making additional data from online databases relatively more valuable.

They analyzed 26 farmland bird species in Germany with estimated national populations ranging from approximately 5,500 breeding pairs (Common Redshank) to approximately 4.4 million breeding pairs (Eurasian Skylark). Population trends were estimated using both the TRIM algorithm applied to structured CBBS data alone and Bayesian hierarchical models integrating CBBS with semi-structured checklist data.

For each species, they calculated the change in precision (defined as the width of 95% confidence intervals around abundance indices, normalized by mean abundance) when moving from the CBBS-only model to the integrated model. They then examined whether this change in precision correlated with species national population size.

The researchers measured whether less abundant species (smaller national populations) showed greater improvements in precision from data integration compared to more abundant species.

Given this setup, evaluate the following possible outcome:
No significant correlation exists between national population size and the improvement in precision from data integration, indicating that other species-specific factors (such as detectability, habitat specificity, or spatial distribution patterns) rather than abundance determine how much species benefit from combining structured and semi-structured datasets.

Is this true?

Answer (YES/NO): YES